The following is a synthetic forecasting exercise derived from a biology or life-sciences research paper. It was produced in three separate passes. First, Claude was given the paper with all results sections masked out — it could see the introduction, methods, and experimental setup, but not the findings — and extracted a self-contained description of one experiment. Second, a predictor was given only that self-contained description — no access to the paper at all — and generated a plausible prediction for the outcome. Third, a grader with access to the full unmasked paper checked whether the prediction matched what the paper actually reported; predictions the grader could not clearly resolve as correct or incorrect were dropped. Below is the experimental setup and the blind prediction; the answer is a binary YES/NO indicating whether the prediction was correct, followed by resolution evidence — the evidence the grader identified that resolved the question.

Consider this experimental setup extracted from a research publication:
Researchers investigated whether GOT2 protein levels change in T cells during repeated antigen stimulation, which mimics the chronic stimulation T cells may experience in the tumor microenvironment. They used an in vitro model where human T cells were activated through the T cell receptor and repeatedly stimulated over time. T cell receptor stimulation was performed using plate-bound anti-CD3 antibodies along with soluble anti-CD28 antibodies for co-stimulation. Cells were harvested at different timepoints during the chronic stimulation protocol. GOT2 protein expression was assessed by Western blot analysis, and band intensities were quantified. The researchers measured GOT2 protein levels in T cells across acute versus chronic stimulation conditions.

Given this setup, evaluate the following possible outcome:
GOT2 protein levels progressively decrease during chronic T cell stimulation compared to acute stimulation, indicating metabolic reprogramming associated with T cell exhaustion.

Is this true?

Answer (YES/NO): YES